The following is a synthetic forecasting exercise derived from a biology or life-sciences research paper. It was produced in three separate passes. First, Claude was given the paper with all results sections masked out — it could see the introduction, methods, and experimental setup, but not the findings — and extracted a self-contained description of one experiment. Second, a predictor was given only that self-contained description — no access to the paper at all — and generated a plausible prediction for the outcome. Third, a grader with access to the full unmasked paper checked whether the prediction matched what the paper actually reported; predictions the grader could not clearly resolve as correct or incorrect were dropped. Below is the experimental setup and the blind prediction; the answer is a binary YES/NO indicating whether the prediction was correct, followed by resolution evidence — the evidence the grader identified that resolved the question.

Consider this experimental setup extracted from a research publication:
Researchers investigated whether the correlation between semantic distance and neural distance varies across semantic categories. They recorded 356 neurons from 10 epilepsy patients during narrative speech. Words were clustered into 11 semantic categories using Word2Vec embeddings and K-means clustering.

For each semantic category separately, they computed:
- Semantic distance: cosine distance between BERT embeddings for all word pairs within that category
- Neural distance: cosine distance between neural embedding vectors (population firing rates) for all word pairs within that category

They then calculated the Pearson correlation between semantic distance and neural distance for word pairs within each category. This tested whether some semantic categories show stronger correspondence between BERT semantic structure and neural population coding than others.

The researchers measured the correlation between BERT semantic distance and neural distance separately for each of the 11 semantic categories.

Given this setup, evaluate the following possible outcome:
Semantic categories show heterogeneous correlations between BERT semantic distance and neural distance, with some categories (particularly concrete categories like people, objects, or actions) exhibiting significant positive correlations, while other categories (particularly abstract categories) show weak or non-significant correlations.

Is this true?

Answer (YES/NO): NO